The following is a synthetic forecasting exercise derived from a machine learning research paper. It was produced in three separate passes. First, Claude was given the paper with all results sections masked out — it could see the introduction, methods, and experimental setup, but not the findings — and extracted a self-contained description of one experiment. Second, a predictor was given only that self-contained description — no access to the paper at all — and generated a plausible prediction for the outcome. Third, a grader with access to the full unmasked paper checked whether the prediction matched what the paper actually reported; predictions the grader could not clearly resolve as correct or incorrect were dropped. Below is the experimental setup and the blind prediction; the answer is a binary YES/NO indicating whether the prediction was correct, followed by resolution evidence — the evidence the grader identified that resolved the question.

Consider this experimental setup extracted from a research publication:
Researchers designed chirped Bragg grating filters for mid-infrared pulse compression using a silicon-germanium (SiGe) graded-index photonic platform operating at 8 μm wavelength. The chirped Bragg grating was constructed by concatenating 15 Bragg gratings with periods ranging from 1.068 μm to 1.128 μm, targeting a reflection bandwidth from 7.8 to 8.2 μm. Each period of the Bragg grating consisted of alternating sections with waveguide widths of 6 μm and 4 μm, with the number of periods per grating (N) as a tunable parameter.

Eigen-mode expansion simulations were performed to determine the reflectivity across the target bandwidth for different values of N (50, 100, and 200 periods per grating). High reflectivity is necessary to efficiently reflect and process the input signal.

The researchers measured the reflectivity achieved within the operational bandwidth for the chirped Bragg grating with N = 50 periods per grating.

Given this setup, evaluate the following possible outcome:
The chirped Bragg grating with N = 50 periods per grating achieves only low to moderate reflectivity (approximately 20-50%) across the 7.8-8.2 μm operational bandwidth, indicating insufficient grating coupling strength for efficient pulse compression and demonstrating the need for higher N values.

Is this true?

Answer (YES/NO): NO